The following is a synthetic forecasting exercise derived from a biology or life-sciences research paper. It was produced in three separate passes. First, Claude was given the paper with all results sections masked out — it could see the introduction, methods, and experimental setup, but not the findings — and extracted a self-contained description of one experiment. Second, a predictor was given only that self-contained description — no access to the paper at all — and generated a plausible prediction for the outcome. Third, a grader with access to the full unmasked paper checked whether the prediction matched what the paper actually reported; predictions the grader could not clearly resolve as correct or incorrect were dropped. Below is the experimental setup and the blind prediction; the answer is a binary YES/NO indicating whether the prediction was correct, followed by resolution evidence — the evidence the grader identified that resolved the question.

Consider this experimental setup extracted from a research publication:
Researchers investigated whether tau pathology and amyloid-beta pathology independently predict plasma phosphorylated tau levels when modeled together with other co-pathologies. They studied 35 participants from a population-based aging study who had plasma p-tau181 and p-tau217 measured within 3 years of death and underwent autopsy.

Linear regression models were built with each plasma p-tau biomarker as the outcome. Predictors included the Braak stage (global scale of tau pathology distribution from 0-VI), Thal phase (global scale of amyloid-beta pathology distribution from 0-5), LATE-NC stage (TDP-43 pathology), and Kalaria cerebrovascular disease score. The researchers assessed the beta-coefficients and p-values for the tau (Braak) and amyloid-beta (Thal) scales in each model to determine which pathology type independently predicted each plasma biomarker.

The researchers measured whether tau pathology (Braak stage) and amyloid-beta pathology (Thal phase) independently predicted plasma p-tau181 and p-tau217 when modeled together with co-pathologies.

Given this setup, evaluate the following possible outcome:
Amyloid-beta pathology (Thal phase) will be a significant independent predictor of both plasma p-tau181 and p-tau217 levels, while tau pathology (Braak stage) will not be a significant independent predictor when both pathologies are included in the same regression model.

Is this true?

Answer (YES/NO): NO